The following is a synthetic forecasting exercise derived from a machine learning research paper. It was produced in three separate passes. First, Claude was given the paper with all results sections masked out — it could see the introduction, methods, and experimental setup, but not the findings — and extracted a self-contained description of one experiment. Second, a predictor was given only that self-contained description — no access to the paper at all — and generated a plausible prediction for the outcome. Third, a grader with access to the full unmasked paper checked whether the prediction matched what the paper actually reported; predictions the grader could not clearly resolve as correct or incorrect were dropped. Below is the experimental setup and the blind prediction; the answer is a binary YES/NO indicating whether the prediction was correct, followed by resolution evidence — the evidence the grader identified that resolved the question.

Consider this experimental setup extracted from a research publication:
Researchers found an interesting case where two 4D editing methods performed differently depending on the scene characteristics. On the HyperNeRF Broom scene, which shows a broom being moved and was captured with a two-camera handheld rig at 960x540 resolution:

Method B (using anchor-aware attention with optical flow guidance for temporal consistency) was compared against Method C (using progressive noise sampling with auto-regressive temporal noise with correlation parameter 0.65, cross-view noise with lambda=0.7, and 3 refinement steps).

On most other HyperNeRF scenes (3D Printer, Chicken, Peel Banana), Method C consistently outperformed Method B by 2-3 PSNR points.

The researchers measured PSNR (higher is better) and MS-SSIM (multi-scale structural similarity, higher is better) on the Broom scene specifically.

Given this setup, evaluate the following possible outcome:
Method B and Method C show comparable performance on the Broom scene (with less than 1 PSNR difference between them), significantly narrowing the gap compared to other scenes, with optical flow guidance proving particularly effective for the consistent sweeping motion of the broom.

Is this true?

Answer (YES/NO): YES